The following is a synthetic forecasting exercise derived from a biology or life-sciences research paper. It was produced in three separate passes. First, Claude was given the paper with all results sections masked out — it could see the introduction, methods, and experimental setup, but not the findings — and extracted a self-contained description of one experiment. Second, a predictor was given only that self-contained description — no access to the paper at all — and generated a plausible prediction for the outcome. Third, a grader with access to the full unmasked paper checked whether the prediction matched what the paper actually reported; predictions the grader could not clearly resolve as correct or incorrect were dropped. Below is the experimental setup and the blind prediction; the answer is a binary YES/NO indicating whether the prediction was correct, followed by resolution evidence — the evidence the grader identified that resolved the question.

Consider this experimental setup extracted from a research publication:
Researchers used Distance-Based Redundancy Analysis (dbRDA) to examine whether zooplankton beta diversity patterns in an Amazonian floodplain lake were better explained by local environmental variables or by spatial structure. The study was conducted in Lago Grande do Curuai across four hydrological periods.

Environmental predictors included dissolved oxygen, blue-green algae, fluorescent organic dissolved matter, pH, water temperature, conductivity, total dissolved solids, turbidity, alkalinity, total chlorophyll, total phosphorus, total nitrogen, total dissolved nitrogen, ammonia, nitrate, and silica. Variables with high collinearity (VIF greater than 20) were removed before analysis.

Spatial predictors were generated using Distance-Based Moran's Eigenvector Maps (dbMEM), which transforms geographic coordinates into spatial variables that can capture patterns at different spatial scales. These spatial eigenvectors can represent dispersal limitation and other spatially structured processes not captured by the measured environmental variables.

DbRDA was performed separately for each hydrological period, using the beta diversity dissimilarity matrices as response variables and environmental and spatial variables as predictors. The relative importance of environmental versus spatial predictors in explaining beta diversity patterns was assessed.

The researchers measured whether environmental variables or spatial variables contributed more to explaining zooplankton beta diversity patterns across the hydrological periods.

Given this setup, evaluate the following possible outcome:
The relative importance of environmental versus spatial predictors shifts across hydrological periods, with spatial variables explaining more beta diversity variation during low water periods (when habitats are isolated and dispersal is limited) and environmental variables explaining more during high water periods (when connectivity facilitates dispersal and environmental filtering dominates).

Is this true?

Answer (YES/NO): NO